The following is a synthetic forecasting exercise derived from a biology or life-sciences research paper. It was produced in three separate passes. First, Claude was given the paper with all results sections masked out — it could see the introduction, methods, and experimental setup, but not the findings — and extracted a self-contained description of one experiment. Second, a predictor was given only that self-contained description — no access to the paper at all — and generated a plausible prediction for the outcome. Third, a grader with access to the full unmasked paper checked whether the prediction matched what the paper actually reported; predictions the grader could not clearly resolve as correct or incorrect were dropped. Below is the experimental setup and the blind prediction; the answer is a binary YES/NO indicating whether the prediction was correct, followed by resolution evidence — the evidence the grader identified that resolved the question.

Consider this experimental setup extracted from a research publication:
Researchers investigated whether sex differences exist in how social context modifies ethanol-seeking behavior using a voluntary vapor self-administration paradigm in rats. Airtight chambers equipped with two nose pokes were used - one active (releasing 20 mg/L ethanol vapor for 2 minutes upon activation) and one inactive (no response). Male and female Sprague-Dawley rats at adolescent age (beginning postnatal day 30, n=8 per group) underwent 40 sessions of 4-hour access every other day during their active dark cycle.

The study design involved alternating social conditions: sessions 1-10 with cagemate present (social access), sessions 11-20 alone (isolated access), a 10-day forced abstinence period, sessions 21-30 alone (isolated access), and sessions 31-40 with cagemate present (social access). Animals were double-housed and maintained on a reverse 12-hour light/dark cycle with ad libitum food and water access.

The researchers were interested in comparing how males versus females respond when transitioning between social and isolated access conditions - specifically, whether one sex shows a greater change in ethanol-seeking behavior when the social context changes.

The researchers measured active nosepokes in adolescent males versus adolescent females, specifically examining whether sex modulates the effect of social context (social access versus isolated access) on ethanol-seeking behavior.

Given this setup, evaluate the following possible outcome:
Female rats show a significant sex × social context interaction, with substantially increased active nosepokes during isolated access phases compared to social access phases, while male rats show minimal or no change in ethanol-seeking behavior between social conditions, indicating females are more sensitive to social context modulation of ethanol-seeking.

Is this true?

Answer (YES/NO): NO